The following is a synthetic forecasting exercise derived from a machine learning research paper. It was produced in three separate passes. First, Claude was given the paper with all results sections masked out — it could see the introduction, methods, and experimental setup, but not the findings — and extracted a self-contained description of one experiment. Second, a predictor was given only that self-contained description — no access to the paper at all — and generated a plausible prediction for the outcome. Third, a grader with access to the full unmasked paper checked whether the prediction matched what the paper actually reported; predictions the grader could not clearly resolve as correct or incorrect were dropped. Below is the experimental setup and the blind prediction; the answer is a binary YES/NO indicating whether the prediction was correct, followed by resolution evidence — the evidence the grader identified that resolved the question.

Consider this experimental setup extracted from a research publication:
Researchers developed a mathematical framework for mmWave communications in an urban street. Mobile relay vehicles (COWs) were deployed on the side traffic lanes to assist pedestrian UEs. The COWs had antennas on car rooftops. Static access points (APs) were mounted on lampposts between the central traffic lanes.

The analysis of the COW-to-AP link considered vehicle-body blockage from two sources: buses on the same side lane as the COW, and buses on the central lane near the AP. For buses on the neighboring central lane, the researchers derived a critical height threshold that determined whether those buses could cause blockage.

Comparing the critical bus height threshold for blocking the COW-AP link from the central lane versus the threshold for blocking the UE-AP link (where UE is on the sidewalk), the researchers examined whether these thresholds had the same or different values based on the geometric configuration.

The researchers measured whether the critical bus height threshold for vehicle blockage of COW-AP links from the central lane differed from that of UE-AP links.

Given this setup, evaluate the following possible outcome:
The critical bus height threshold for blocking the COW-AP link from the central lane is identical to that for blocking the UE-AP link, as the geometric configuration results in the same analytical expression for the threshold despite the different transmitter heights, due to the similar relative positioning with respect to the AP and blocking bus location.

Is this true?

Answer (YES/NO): NO